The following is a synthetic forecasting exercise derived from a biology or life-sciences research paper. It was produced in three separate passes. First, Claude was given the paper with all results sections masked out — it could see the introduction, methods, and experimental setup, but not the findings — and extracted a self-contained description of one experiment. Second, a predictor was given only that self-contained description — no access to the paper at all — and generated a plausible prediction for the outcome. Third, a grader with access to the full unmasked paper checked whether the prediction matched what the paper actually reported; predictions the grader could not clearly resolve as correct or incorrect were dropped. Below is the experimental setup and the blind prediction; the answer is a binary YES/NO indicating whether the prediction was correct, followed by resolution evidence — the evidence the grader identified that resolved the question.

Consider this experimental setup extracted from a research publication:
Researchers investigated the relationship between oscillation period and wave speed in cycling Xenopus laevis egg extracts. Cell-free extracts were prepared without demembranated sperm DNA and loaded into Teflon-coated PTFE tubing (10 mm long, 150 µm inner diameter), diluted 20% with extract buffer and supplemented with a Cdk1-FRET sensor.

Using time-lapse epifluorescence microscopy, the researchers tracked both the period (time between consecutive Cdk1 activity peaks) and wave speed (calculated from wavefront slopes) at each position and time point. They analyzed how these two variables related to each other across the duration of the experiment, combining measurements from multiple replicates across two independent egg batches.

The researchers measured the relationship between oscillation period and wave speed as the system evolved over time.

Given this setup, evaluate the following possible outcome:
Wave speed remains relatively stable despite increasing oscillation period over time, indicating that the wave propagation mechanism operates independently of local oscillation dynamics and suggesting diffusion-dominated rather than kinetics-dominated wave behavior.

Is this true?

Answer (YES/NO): NO